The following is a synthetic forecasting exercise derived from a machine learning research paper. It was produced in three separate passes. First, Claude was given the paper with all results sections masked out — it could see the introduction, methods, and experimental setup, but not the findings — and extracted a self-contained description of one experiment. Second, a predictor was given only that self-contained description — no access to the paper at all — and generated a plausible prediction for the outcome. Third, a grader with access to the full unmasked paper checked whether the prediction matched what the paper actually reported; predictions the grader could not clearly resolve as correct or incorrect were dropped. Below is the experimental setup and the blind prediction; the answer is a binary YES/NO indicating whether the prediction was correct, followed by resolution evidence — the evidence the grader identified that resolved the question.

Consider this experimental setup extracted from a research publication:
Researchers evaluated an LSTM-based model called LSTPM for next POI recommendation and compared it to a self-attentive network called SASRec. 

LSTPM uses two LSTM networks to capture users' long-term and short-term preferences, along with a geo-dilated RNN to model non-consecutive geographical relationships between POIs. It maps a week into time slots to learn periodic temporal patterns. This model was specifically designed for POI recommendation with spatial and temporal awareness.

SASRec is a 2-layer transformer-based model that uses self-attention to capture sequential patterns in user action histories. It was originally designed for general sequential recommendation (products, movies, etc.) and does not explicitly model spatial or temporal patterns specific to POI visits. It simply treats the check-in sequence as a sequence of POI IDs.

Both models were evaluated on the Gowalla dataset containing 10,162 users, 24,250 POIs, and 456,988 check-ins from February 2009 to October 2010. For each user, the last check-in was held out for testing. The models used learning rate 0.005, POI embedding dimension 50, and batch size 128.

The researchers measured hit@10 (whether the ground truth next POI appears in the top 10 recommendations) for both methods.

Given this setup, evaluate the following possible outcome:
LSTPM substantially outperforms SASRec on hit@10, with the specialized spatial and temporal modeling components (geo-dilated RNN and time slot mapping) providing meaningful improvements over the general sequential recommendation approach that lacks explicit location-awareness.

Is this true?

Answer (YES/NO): NO